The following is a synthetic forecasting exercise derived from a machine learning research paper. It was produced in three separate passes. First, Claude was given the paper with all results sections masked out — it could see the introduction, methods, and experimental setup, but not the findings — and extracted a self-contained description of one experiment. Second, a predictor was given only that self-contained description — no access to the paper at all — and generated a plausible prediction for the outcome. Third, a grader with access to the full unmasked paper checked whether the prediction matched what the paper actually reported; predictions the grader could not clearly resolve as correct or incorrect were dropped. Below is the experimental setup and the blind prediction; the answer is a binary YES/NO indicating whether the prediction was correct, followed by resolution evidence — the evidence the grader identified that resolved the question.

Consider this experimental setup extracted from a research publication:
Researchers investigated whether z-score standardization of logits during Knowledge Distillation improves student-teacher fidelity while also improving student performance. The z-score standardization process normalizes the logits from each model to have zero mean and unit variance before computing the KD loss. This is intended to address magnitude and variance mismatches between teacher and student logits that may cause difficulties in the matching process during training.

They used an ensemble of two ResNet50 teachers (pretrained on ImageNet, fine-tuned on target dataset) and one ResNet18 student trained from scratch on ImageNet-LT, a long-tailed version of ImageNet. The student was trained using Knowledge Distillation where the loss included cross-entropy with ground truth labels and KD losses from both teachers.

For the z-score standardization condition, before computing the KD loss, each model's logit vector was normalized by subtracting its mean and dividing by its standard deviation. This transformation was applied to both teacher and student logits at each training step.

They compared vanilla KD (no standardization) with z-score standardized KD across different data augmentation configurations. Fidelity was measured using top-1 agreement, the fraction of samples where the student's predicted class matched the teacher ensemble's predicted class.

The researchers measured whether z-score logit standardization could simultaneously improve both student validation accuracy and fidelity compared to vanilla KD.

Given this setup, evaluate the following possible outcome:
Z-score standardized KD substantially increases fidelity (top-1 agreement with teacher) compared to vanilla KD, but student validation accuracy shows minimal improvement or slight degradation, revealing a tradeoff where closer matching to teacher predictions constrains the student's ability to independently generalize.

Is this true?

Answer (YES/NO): NO